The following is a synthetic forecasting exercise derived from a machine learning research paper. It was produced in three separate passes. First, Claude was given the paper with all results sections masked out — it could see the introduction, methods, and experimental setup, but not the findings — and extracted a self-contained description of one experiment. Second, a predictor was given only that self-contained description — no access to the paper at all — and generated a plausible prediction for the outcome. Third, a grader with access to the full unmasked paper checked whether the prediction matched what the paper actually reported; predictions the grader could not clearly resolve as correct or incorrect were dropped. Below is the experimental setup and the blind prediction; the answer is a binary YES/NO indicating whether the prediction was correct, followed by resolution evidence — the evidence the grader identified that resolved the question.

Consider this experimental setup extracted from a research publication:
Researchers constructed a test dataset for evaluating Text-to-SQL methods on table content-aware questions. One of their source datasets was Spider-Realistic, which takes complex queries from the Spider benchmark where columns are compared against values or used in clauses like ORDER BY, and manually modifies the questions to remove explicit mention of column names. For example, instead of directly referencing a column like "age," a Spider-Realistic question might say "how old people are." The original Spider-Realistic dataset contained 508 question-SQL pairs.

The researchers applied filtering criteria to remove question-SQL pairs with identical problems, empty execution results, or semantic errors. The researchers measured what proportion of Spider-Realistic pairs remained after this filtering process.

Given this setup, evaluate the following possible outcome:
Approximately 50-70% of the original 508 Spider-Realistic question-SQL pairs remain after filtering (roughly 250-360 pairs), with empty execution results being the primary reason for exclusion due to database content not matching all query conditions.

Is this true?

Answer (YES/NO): NO